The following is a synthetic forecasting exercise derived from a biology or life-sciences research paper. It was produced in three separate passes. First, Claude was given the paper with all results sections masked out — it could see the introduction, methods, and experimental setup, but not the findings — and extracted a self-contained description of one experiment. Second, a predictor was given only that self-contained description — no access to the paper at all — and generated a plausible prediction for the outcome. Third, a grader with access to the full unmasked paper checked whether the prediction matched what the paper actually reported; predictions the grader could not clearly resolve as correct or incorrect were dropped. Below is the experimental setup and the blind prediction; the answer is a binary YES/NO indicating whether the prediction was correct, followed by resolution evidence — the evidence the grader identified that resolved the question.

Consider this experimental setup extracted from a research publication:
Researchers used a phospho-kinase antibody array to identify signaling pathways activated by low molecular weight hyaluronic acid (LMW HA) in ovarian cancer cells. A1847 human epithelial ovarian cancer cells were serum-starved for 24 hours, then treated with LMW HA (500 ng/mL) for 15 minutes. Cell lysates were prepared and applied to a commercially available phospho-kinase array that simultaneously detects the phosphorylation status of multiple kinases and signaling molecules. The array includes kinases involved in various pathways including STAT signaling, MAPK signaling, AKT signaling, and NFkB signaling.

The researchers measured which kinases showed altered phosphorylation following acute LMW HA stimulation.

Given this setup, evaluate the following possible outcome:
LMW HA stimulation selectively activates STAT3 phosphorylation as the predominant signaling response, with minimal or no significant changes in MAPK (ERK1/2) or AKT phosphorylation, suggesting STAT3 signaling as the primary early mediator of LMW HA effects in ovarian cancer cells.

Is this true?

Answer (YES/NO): NO